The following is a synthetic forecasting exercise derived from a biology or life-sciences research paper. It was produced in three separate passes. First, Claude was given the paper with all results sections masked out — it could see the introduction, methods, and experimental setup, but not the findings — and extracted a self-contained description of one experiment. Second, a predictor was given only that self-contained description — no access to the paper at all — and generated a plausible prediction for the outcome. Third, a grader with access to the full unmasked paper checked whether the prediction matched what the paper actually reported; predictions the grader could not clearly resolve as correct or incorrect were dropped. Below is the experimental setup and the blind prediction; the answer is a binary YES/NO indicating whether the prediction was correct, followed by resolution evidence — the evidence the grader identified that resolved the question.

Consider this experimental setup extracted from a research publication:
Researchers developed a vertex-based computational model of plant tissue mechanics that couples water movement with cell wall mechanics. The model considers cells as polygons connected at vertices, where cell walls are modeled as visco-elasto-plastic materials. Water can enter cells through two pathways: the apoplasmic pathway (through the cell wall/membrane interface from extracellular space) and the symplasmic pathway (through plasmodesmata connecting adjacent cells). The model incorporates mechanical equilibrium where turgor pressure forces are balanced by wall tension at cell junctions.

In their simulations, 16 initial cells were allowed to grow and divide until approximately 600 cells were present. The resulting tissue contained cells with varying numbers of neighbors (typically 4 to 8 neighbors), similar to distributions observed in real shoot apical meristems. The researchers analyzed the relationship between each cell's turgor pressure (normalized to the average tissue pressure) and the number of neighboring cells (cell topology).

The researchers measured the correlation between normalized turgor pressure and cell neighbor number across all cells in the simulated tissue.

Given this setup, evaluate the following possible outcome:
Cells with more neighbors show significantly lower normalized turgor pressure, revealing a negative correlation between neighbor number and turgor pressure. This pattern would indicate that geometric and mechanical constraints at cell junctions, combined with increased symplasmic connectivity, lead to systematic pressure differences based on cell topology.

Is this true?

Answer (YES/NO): YES